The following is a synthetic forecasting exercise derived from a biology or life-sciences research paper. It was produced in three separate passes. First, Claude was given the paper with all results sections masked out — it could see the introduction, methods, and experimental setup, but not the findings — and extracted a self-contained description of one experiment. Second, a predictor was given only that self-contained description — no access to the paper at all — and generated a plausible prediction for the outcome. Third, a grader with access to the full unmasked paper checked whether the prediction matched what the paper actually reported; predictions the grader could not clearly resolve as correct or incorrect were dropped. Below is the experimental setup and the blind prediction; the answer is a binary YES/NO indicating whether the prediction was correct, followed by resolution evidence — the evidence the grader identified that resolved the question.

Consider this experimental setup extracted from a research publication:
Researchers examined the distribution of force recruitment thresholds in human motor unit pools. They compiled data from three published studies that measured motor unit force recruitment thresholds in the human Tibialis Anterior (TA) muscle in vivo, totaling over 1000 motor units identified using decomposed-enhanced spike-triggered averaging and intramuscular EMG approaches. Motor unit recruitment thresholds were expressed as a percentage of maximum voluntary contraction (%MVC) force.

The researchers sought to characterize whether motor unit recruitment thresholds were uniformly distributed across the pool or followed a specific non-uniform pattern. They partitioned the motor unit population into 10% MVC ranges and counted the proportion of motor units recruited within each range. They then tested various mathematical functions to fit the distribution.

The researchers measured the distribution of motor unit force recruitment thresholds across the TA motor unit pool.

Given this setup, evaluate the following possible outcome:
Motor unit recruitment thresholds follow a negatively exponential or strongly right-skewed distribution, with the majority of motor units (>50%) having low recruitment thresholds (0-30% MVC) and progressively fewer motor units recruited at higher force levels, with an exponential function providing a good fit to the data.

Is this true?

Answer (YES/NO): YES